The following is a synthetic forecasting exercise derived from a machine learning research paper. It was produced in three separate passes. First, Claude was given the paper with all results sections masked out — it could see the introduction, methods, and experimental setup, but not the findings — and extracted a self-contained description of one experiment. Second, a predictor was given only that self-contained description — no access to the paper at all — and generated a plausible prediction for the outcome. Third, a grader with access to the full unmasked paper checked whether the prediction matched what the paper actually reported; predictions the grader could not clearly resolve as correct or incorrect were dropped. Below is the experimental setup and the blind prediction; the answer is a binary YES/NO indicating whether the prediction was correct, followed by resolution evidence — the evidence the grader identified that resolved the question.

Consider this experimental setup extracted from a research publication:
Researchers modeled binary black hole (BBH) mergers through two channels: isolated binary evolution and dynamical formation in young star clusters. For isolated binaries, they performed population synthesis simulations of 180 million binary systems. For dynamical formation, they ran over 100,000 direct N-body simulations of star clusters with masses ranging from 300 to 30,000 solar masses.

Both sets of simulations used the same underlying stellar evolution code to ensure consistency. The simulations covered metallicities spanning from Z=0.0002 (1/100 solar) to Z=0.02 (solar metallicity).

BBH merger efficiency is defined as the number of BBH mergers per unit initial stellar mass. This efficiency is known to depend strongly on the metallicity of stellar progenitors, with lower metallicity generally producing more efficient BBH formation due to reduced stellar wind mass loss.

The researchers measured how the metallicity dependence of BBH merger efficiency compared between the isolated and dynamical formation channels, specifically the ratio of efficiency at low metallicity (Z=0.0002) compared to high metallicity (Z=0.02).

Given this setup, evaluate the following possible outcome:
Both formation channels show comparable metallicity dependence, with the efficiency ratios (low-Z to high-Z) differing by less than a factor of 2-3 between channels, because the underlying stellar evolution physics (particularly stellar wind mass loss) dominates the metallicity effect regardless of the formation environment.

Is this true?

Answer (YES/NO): NO